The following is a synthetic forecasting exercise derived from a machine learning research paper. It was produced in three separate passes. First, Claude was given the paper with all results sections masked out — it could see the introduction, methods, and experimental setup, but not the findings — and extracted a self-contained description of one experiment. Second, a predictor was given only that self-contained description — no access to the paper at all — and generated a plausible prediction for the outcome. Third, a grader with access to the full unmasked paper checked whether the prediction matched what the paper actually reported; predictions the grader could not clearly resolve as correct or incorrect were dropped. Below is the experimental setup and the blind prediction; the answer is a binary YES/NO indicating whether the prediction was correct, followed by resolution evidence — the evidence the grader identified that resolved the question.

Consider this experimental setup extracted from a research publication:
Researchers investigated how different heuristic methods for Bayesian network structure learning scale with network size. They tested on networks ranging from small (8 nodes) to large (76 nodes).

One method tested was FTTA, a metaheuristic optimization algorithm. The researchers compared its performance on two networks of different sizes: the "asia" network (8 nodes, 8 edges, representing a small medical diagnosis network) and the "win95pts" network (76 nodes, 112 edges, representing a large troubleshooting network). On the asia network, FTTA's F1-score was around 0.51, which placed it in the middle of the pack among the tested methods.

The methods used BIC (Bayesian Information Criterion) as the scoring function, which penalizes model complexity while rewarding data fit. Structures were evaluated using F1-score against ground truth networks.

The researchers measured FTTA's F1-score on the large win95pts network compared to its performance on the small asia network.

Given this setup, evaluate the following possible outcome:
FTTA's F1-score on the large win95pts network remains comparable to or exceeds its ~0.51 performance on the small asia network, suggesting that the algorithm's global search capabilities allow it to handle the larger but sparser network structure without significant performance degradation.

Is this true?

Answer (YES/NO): NO